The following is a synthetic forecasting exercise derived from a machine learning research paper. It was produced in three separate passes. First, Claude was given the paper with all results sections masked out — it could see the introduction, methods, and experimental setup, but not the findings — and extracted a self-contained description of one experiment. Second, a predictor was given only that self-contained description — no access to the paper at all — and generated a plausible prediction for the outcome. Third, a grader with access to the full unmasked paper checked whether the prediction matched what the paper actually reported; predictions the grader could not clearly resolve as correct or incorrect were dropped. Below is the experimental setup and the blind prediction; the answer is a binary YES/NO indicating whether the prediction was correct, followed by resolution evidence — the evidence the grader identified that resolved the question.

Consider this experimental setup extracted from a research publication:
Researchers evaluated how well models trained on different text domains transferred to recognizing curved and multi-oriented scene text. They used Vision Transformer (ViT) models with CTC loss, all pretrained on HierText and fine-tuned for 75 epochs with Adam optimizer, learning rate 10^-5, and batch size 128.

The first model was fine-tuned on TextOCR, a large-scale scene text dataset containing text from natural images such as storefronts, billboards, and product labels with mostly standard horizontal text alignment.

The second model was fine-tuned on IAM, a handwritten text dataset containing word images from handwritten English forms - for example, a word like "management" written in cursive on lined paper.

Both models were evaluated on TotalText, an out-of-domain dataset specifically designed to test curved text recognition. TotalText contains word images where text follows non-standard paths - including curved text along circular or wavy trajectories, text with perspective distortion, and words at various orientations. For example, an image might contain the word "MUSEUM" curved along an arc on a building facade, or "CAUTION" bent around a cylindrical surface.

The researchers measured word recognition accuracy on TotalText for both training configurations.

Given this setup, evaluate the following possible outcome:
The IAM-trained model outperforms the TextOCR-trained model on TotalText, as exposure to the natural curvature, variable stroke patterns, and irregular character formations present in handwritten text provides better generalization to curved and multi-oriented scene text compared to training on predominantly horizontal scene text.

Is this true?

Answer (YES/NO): NO